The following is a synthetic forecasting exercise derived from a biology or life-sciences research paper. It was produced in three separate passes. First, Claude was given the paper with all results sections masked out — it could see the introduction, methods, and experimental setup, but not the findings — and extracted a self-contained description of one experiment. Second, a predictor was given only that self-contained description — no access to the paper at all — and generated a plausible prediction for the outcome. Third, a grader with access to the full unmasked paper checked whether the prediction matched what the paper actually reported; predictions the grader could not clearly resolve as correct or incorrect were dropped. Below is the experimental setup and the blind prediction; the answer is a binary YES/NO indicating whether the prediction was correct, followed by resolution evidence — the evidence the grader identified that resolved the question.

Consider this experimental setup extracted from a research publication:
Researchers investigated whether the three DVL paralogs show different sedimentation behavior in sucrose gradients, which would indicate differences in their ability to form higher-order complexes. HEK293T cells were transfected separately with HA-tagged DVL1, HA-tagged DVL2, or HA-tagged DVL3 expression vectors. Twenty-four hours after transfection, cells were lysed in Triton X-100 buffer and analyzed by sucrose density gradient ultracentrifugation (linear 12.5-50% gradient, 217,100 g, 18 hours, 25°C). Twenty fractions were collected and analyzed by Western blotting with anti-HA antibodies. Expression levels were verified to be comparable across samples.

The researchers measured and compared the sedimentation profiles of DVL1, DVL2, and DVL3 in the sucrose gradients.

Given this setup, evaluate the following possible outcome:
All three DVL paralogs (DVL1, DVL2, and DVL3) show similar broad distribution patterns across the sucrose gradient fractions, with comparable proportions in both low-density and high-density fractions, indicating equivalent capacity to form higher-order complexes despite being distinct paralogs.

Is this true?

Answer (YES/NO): NO